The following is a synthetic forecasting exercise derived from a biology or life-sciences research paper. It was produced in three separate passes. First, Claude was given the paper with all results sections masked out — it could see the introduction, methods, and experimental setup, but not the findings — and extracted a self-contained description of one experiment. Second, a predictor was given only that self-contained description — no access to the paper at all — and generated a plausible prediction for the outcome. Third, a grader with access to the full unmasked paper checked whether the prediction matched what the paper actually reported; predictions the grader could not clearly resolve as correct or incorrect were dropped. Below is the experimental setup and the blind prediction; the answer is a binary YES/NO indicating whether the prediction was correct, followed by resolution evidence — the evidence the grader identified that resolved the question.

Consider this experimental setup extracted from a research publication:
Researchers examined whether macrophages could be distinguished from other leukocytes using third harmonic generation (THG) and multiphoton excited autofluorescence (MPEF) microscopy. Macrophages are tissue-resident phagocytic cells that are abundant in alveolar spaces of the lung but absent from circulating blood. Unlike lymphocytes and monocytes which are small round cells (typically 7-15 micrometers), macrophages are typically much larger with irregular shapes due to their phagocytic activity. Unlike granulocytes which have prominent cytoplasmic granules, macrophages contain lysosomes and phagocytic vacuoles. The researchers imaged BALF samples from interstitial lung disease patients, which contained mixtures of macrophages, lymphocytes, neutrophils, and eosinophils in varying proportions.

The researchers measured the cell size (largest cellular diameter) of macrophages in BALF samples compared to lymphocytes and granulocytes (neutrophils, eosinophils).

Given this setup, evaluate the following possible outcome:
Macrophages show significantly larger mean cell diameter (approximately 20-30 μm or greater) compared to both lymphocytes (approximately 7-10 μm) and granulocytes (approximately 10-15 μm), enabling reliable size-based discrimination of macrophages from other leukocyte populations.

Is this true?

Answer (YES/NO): NO